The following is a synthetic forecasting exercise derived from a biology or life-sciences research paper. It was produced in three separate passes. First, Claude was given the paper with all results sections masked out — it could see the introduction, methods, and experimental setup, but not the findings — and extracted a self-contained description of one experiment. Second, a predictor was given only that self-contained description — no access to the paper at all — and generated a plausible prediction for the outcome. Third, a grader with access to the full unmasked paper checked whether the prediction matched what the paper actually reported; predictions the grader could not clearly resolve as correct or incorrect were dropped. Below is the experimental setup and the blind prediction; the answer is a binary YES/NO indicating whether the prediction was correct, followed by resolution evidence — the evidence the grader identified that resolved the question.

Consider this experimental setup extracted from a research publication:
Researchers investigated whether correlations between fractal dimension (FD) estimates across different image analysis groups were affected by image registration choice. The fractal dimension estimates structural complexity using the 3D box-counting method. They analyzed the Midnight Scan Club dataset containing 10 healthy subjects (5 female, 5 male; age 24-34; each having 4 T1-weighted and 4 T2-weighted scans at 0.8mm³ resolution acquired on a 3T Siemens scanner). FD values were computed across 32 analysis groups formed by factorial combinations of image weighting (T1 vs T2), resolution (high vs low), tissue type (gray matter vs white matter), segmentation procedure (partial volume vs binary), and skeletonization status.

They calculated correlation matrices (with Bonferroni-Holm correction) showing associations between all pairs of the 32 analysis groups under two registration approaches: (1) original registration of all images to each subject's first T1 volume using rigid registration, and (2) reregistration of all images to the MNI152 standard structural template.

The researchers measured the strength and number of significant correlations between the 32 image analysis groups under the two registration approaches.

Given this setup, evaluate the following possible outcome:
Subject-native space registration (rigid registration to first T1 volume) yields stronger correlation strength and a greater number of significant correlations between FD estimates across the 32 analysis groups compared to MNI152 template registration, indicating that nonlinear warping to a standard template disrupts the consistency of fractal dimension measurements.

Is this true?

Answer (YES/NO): NO